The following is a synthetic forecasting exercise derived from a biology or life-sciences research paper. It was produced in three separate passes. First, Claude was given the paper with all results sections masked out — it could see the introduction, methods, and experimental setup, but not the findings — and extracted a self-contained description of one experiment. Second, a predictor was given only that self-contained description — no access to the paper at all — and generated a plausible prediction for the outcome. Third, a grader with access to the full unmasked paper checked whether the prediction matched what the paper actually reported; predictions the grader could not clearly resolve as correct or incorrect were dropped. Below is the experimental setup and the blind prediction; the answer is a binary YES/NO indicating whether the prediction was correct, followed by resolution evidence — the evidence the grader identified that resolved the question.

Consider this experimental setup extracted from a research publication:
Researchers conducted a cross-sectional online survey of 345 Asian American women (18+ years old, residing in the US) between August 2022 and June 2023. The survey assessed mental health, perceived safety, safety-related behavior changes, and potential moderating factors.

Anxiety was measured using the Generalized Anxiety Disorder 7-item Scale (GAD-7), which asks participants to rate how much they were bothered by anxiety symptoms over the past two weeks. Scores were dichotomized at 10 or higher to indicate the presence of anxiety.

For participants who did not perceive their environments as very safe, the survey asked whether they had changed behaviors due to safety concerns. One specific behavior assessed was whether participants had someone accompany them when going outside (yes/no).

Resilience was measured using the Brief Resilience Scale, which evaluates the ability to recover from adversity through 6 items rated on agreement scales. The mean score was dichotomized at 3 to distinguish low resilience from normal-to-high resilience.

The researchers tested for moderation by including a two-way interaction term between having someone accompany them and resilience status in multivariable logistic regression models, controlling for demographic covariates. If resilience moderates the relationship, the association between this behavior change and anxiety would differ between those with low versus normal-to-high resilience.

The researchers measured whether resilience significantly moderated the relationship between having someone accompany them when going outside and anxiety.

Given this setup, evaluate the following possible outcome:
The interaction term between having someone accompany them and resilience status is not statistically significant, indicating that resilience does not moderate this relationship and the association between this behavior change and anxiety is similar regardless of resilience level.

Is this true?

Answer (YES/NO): YES